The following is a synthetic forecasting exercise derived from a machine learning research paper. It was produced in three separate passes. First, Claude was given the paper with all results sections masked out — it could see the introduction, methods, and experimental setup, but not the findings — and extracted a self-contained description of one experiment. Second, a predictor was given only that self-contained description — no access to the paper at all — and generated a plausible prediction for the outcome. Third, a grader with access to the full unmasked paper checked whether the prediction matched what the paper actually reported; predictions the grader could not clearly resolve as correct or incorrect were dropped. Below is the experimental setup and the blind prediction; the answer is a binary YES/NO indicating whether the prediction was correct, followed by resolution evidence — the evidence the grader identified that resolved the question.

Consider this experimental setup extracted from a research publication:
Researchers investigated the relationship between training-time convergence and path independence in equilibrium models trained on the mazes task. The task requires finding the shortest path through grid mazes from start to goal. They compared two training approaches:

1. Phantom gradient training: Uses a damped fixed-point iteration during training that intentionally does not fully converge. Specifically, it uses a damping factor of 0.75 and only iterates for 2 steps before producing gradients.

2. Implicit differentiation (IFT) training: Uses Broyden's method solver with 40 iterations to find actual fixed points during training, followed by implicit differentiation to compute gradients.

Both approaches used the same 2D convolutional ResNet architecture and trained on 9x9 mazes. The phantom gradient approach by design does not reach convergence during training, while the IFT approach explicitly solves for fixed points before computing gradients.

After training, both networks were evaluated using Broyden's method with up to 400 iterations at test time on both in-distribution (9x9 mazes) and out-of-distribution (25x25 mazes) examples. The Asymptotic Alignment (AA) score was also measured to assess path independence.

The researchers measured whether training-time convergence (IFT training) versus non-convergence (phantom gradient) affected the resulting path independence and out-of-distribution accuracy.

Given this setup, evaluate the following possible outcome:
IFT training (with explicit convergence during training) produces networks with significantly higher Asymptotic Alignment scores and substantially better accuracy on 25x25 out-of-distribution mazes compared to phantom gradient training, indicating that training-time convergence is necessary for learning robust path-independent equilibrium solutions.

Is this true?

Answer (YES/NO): NO